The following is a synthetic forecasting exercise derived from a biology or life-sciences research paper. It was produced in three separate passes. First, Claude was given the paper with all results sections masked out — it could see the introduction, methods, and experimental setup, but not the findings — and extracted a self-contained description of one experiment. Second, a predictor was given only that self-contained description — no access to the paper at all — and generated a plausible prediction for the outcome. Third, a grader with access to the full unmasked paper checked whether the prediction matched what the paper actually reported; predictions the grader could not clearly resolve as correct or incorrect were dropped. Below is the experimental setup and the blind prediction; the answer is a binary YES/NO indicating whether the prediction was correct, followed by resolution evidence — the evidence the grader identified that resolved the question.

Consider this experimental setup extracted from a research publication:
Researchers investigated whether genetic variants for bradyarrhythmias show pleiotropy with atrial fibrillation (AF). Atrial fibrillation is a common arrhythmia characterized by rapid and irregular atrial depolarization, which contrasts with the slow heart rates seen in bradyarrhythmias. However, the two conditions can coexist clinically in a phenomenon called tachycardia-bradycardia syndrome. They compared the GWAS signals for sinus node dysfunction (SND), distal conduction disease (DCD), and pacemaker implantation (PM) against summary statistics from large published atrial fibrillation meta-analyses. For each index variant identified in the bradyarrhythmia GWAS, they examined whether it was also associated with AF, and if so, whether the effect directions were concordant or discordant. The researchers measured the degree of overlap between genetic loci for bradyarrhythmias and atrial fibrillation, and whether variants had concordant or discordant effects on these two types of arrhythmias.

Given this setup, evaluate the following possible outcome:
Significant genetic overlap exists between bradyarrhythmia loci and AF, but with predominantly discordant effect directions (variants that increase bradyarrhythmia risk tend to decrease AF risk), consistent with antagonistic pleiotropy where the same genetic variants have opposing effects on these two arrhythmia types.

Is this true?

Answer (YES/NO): NO